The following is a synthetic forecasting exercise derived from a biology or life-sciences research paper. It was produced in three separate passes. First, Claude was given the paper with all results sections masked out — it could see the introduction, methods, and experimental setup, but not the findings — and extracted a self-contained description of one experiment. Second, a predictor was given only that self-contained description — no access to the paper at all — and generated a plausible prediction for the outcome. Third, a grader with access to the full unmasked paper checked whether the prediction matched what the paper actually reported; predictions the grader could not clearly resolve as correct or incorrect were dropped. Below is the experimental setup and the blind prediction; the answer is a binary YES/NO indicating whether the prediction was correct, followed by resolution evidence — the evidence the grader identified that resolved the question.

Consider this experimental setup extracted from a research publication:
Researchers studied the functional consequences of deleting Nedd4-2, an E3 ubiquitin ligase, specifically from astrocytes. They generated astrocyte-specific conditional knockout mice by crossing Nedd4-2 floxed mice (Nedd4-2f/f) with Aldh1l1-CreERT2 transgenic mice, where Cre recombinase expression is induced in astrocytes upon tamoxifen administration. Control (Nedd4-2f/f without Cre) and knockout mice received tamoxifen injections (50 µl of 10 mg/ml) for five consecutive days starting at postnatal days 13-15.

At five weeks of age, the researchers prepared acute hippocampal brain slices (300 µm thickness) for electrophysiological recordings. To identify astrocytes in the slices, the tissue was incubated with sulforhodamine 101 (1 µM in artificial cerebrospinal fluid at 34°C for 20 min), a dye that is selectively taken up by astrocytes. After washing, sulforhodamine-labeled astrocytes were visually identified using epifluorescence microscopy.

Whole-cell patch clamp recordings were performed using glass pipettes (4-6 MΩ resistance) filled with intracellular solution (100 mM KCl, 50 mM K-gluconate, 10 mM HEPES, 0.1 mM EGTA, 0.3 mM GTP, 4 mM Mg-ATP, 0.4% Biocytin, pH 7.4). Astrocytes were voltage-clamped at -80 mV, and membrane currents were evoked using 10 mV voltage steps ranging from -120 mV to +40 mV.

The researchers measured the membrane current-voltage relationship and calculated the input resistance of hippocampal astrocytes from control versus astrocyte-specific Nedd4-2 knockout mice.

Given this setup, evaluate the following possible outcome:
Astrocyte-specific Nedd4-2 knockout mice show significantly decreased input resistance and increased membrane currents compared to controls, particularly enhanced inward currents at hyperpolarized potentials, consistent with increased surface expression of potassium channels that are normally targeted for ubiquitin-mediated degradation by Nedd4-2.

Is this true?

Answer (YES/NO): YES